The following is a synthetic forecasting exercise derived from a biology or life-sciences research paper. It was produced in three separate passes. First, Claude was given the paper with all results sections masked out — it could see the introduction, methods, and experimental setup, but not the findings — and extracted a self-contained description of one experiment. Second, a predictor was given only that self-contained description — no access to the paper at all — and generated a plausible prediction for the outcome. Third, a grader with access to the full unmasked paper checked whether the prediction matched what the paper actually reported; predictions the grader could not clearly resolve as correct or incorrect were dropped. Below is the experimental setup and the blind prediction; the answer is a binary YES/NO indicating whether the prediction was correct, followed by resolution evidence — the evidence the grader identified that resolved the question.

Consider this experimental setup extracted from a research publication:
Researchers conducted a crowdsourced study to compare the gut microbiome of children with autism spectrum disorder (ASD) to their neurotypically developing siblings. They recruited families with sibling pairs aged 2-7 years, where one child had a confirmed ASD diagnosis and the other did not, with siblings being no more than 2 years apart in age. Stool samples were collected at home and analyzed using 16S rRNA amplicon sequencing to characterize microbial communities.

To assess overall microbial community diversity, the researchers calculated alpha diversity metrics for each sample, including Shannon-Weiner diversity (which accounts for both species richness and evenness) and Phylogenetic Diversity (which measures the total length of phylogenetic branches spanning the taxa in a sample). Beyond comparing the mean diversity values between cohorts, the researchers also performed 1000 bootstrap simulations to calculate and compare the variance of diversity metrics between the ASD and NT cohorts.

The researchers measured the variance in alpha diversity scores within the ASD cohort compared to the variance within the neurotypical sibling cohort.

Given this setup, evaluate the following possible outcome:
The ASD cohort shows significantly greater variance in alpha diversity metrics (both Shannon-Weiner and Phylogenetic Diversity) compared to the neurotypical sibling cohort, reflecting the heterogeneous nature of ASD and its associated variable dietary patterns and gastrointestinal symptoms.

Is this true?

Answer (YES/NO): YES